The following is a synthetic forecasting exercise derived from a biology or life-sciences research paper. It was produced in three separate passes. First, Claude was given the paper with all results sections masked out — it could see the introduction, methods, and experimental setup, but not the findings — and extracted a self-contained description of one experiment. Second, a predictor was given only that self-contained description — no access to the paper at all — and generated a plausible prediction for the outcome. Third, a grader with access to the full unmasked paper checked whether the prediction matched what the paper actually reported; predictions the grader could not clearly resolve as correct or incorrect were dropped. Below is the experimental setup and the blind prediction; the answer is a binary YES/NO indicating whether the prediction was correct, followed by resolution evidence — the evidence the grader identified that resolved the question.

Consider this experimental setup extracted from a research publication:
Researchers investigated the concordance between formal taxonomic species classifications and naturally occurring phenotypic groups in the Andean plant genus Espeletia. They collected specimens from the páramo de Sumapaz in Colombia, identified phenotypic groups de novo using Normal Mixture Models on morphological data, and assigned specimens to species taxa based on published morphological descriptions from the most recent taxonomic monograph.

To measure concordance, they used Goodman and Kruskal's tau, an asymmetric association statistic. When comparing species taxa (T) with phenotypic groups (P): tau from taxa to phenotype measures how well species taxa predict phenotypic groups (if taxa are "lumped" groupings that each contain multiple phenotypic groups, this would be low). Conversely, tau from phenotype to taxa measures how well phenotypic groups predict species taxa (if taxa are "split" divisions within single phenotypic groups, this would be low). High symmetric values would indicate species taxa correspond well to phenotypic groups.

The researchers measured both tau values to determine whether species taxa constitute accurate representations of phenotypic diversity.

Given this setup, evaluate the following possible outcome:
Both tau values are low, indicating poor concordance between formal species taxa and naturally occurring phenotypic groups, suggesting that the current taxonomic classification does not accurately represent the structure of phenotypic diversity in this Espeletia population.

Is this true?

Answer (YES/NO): YES